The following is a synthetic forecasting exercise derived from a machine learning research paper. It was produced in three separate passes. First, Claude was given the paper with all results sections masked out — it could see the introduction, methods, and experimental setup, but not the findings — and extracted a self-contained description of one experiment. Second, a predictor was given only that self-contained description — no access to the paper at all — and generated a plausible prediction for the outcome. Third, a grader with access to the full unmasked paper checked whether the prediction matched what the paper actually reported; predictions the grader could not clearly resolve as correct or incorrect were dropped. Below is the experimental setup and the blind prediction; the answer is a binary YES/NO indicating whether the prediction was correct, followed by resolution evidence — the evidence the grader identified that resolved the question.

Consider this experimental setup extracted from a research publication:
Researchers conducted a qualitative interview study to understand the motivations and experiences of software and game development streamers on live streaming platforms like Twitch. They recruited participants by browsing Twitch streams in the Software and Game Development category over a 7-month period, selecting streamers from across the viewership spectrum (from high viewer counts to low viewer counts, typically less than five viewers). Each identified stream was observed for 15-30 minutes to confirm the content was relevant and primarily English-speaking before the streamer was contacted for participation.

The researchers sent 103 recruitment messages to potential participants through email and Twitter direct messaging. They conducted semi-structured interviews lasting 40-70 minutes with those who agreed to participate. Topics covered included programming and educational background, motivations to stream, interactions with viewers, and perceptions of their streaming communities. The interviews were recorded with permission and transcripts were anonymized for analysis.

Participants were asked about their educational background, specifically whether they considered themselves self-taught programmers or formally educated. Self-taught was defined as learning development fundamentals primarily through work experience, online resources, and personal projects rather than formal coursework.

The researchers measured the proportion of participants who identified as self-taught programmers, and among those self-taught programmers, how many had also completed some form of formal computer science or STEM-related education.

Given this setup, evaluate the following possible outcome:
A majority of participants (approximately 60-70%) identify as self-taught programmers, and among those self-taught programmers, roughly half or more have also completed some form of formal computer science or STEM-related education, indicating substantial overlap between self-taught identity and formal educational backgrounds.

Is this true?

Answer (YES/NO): NO